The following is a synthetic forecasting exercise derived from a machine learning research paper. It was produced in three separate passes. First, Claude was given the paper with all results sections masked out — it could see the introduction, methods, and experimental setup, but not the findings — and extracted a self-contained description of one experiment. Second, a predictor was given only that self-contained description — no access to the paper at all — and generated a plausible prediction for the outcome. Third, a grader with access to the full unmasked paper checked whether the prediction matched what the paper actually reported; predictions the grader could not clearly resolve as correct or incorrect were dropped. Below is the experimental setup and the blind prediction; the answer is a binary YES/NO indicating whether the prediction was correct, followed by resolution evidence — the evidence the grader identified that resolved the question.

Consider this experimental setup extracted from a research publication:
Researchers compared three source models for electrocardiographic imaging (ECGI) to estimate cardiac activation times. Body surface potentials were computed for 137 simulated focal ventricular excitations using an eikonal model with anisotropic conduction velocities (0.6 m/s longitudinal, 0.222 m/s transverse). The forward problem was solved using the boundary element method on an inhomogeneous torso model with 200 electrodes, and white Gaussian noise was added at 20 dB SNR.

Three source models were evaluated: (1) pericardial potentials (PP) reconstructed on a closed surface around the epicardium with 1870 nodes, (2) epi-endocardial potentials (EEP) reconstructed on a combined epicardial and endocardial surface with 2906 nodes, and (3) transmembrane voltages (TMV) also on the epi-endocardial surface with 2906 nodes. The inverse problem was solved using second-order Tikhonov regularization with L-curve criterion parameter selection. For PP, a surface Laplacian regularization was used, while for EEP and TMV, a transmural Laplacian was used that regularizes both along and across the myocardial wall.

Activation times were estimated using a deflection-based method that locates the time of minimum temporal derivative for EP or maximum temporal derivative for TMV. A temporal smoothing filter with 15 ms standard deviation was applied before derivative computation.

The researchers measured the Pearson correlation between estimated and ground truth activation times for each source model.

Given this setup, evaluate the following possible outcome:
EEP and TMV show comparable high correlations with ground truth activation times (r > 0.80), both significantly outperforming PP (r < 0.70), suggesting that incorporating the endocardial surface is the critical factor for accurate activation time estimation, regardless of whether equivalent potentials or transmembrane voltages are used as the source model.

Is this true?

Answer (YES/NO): NO